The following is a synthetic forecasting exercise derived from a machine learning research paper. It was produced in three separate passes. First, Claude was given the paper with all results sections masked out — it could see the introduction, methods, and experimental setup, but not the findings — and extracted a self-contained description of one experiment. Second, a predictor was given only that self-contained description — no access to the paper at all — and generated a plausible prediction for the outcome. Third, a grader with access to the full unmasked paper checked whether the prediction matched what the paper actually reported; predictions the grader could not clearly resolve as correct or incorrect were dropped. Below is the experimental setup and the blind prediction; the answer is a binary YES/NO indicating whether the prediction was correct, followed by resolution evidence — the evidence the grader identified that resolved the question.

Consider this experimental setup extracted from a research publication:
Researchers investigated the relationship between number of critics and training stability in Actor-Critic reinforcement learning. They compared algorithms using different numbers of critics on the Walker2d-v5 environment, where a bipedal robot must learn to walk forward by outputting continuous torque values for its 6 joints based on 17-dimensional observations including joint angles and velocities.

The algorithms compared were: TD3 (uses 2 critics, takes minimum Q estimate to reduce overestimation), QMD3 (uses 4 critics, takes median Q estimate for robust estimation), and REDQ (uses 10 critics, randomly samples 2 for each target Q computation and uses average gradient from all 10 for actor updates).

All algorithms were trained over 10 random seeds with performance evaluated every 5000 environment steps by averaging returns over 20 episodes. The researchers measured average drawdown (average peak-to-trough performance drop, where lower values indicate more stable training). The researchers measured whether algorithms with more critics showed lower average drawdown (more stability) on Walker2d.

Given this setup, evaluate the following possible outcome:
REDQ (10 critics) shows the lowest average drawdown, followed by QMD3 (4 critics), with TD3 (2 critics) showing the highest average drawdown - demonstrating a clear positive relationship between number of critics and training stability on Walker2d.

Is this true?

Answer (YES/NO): NO